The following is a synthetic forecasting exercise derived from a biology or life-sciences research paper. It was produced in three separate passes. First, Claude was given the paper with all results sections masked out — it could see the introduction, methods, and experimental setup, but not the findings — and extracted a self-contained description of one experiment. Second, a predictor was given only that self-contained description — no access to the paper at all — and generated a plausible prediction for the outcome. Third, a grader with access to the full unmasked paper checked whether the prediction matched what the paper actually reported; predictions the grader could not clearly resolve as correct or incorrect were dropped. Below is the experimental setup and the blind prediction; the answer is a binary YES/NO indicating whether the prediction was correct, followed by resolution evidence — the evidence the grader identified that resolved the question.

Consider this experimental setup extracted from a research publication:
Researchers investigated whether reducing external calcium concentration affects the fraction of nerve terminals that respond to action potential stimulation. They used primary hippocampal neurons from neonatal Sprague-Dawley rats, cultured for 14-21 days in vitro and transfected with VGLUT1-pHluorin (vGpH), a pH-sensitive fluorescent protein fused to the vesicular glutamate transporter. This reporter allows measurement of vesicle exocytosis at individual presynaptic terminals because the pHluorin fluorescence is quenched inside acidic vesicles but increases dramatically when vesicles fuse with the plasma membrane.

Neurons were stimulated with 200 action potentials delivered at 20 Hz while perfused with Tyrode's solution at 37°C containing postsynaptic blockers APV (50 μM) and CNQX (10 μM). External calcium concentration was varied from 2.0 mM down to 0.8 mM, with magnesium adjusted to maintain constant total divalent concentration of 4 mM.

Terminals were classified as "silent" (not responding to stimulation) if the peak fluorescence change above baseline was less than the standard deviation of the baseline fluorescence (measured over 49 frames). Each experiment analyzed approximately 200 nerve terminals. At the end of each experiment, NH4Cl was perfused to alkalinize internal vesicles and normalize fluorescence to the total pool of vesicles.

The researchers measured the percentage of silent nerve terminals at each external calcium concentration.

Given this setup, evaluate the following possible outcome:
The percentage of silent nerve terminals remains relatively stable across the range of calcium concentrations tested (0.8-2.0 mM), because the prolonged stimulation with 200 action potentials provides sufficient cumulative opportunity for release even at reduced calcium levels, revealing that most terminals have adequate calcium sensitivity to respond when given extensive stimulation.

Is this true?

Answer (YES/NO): NO